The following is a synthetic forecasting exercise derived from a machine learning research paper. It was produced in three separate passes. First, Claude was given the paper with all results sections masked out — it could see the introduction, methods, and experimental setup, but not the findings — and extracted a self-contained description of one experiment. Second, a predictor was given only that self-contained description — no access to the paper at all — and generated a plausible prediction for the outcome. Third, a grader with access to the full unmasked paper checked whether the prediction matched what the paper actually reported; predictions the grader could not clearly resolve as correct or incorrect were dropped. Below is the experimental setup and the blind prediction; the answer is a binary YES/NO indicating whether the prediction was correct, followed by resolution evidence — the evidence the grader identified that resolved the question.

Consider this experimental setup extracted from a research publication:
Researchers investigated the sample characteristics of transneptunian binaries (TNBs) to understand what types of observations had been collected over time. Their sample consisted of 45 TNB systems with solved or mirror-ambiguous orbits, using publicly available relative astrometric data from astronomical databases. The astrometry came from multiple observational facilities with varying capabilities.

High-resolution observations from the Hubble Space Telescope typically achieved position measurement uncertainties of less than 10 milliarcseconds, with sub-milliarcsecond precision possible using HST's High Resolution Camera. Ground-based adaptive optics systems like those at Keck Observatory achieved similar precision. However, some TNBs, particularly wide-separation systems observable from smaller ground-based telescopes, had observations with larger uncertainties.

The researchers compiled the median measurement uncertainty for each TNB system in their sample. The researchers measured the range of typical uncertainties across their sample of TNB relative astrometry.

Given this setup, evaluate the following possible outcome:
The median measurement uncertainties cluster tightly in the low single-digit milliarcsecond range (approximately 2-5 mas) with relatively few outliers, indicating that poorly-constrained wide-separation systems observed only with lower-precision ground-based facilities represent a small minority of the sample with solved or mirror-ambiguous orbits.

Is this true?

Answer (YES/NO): NO